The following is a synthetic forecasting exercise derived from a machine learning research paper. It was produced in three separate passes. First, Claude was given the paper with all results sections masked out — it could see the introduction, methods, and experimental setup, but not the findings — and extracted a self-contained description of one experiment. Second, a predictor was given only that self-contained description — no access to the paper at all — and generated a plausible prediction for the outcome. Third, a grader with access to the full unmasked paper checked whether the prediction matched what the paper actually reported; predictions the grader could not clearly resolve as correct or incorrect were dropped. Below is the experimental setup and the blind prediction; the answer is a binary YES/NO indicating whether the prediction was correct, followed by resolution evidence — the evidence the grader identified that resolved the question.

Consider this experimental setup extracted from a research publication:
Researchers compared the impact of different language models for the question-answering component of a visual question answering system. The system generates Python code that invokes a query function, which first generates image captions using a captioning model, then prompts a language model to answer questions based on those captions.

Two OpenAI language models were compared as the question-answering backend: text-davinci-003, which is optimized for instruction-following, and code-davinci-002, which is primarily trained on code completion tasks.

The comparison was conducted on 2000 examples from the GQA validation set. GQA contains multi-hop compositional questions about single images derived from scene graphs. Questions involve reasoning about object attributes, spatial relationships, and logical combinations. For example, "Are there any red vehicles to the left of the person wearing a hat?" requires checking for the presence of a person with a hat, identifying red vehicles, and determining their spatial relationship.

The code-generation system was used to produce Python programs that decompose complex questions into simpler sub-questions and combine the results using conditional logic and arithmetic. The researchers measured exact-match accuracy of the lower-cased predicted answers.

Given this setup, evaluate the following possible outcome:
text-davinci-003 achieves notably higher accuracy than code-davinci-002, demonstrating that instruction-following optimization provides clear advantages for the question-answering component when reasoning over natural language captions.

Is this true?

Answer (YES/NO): NO